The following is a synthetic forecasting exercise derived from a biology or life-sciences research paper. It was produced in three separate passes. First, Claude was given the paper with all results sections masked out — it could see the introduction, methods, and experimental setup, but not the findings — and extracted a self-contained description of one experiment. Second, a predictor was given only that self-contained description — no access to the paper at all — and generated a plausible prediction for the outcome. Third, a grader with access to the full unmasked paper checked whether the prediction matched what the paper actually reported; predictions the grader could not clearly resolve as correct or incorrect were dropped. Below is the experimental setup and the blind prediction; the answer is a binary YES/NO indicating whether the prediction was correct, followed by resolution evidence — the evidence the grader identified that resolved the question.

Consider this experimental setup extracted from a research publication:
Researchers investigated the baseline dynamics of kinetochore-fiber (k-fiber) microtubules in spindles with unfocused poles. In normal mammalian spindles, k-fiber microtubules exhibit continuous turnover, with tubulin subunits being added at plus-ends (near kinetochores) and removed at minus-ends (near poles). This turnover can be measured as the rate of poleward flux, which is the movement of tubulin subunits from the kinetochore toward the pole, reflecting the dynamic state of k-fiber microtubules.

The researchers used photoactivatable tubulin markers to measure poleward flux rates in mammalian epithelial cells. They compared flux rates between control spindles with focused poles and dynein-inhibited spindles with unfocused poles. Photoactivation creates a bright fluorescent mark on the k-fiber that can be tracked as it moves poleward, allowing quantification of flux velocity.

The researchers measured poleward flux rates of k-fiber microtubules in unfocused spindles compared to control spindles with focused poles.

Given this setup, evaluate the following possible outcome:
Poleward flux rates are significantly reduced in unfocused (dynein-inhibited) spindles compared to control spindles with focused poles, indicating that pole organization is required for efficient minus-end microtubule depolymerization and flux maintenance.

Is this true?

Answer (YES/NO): YES